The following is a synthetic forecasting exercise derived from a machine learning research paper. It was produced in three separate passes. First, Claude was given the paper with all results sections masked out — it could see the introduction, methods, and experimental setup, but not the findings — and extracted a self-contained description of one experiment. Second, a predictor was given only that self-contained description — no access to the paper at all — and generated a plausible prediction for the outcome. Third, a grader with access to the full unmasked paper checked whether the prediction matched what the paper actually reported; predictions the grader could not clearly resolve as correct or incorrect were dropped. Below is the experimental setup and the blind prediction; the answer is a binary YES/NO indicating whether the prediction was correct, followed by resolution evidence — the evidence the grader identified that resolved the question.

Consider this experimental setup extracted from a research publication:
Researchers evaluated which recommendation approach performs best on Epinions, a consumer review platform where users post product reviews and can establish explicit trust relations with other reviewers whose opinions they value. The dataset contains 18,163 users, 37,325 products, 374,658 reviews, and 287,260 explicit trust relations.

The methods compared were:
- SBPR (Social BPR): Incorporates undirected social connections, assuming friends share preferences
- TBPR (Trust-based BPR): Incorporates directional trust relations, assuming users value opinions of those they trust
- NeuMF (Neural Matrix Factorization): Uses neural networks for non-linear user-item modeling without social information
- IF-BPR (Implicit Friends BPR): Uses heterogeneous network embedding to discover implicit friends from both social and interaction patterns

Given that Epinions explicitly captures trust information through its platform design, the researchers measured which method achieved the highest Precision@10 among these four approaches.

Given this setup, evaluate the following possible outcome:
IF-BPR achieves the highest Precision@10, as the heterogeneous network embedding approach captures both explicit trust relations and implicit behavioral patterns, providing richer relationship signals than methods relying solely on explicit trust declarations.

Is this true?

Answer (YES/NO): YES